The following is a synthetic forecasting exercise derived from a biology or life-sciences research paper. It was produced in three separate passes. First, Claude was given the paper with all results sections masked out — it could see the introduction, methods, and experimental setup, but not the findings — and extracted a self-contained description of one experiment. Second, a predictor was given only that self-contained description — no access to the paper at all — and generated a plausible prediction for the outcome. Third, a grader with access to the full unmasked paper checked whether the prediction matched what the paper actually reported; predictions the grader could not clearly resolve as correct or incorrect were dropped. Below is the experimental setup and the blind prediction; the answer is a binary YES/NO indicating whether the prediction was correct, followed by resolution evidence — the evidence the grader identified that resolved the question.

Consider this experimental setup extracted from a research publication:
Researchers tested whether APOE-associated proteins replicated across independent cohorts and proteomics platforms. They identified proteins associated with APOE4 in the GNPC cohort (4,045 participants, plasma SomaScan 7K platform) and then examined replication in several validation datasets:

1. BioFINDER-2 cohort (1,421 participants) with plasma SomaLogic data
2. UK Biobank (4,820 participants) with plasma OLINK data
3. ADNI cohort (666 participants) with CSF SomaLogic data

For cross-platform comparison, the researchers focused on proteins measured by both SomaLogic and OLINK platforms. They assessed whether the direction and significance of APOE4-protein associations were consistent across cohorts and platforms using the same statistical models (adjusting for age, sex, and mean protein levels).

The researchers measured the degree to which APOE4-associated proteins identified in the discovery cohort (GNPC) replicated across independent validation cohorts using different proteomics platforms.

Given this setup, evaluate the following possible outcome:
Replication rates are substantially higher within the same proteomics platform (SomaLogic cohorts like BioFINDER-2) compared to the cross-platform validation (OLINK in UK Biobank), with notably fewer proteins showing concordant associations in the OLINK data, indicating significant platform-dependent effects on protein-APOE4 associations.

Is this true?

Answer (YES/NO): YES